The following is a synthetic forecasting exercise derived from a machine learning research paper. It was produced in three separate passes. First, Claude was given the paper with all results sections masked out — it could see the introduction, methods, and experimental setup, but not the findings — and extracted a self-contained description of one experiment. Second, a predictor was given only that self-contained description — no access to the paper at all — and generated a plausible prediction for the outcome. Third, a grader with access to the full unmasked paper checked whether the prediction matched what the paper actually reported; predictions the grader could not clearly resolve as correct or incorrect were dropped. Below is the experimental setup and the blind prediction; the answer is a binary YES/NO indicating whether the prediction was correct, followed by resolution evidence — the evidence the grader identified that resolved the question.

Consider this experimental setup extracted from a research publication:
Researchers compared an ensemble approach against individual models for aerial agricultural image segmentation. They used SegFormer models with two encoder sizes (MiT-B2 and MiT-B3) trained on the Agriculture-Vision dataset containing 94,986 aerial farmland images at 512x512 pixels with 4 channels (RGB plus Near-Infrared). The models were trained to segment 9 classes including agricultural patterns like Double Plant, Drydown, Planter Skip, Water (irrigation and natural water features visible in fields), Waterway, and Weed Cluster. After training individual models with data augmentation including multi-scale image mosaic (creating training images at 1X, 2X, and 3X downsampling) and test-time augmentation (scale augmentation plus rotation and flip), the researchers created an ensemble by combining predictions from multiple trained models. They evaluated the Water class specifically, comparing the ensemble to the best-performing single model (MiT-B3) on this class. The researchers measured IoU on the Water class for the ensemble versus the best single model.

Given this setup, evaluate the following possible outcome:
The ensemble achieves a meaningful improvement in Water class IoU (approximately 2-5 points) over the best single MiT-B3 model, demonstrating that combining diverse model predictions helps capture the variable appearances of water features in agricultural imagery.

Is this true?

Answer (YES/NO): NO